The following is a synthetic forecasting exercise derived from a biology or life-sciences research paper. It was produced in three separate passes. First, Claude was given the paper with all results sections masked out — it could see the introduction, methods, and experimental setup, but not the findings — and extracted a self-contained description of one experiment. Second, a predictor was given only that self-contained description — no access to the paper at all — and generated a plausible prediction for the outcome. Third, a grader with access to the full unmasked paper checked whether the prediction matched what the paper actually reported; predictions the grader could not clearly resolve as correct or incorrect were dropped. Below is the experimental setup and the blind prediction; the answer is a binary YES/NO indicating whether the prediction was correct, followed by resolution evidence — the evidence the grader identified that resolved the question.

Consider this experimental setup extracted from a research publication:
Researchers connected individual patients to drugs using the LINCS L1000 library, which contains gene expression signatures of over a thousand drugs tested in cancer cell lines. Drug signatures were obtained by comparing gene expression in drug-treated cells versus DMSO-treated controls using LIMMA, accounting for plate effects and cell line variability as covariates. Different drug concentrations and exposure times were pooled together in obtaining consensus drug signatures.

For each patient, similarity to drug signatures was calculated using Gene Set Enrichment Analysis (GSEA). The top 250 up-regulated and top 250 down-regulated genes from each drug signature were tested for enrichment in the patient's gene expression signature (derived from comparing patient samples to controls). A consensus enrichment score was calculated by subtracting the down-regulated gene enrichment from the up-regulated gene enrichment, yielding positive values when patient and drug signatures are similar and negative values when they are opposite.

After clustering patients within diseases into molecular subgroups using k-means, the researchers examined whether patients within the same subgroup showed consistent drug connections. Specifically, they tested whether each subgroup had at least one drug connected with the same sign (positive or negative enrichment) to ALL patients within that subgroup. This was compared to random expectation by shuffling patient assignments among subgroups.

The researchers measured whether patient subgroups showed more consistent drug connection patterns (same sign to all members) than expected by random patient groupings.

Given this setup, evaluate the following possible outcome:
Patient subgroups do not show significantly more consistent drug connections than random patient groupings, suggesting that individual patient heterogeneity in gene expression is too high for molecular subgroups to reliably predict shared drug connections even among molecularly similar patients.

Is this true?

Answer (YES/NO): NO